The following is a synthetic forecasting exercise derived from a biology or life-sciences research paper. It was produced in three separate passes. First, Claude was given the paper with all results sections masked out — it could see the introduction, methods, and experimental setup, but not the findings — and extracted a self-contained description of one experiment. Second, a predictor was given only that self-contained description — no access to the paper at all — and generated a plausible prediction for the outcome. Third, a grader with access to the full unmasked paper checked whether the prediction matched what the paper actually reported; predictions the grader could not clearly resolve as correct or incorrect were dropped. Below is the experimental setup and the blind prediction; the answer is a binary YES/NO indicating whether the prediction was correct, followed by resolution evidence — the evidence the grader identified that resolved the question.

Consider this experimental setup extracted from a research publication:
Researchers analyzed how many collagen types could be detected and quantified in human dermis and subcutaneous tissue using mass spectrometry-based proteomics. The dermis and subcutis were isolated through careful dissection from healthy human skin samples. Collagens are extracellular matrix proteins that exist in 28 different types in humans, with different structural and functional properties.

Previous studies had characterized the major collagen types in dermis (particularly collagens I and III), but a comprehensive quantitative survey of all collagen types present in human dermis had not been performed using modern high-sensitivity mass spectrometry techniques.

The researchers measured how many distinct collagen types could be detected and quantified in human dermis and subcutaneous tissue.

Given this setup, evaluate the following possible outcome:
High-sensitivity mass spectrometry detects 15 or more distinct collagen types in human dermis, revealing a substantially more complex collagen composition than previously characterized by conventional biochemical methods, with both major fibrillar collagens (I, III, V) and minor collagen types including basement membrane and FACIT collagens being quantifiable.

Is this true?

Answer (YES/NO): NO